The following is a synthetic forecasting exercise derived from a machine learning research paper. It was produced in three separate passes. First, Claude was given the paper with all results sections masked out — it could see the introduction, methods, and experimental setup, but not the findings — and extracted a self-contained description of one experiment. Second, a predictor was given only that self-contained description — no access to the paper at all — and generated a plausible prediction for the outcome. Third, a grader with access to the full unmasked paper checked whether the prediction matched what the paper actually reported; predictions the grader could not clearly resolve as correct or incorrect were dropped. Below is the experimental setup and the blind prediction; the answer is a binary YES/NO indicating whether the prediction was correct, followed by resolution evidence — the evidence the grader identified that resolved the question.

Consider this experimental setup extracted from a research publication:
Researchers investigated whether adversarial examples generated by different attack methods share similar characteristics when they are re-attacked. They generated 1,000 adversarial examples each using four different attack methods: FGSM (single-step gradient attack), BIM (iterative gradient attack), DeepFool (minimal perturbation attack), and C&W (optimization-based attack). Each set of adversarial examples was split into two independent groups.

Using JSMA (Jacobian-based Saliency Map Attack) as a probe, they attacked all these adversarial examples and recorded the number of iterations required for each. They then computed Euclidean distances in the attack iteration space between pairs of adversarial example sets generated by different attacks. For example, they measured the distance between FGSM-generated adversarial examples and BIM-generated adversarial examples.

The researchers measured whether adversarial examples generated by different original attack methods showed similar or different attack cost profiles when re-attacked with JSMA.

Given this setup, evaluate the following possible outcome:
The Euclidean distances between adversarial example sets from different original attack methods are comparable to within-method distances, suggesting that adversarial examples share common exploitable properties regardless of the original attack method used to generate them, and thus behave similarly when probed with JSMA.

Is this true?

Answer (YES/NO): YES